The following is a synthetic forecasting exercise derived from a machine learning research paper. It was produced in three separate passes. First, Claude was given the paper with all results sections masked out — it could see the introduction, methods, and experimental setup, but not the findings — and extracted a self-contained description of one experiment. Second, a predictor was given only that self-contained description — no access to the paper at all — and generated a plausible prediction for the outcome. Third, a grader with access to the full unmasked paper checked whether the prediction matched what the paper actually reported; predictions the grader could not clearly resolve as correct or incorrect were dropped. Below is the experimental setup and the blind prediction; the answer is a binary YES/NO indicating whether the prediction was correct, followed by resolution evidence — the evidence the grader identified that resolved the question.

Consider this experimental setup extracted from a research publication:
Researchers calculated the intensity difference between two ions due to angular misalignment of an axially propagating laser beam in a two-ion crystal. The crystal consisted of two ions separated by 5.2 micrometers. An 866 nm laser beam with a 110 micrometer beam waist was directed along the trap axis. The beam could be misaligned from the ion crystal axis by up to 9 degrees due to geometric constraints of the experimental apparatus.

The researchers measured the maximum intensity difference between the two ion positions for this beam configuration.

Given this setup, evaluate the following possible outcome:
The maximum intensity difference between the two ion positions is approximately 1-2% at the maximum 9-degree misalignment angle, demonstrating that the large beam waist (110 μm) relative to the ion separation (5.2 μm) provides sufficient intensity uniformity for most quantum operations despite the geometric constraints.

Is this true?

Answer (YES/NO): NO